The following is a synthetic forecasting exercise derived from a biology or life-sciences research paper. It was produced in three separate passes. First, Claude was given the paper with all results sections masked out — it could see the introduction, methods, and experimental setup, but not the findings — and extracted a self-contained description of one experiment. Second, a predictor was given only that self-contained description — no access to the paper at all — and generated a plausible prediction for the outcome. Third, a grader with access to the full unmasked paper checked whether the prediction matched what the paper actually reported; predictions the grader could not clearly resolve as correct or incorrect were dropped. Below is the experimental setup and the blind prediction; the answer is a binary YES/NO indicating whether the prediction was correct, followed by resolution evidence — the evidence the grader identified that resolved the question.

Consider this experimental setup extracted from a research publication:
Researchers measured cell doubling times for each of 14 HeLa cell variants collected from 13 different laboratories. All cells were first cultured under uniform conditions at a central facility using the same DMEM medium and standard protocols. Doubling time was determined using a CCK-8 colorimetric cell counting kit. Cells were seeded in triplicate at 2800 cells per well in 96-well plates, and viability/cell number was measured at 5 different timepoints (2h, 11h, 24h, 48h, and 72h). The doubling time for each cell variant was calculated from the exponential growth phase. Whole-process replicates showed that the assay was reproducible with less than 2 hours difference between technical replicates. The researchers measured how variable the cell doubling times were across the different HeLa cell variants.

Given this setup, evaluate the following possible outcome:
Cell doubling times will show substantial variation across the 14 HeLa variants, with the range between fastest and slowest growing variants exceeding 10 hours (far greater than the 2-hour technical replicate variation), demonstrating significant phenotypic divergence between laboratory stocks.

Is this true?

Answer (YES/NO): YES